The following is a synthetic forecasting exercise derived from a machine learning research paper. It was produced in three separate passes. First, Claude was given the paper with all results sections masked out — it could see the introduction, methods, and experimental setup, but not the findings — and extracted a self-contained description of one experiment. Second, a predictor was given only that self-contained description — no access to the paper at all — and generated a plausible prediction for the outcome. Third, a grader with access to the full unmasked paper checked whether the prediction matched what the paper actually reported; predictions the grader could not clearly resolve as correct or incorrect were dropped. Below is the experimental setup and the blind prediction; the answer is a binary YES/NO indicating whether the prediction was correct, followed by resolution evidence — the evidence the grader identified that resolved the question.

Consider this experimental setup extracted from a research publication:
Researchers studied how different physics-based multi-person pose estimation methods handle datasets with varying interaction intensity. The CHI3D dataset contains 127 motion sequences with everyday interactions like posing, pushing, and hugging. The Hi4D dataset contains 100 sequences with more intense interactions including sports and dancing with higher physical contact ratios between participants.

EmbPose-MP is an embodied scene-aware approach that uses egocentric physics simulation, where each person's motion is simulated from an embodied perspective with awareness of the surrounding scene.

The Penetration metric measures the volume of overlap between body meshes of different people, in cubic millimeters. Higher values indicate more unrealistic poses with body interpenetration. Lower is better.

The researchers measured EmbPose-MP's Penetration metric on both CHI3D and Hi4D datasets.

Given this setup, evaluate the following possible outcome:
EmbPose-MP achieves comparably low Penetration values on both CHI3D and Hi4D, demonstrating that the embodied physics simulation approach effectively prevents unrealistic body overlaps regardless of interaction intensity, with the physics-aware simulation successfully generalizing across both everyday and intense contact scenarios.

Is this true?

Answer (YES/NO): YES